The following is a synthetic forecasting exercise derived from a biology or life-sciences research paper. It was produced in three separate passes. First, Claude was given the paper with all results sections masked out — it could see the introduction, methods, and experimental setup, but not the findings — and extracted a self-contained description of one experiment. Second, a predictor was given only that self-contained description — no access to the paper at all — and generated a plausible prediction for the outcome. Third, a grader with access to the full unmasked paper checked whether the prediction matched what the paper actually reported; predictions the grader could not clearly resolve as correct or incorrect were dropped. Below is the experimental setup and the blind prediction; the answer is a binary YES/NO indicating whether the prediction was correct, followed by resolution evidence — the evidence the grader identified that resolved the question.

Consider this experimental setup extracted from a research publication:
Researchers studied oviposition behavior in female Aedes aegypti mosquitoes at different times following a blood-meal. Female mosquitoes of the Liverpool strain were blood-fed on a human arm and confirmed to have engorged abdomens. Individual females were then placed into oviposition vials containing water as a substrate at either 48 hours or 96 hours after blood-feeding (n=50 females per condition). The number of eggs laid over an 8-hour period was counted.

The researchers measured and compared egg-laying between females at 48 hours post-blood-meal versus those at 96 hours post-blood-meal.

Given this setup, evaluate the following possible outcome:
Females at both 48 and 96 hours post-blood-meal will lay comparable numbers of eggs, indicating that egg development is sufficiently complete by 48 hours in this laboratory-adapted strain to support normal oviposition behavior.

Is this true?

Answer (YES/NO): NO